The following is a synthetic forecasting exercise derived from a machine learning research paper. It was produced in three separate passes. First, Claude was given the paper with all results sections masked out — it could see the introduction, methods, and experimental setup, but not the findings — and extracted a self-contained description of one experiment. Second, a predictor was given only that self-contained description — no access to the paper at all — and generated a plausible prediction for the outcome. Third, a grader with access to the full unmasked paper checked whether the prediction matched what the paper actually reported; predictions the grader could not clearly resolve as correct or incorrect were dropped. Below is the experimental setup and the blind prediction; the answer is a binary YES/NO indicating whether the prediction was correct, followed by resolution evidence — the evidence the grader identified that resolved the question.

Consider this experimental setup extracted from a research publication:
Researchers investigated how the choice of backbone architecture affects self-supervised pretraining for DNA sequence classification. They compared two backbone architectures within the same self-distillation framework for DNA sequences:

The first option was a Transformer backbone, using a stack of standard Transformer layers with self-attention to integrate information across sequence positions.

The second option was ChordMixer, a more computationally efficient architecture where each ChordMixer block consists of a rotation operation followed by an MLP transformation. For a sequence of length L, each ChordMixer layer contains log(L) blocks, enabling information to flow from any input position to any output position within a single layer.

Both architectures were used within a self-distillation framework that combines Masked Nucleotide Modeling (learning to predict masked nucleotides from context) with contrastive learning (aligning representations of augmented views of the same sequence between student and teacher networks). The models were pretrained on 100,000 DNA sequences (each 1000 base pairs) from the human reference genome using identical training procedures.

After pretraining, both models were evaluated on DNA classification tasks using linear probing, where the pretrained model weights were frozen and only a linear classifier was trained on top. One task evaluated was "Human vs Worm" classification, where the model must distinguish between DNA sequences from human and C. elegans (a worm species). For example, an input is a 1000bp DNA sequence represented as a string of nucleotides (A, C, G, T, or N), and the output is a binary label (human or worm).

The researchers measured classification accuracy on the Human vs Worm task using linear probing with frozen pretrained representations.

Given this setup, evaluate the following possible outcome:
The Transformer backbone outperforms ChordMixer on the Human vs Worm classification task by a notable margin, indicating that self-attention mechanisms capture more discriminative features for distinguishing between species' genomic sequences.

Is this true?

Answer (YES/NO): NO